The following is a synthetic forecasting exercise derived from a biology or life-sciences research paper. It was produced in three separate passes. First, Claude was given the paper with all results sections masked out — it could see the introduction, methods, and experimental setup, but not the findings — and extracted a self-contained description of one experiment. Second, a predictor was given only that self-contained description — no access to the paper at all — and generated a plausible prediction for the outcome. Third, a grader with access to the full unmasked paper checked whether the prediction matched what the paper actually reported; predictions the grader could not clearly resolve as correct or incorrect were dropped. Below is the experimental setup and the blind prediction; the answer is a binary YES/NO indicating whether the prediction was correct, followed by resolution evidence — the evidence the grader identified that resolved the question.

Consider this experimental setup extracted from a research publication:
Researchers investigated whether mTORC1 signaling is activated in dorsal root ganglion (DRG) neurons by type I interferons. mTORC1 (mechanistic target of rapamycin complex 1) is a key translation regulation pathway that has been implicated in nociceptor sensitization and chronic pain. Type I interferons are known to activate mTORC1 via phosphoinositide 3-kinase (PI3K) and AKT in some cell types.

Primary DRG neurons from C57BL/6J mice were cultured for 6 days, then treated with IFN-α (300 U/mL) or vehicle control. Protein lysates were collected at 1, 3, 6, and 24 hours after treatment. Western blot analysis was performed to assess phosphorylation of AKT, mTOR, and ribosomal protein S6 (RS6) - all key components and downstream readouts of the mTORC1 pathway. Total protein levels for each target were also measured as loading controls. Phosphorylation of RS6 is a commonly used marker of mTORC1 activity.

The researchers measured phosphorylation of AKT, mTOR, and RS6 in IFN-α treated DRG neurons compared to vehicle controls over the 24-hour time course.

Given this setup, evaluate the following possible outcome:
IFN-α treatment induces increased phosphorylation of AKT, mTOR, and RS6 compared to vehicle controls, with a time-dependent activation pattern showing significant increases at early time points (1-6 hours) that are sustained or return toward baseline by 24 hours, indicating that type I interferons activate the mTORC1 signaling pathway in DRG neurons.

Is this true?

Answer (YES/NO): NO